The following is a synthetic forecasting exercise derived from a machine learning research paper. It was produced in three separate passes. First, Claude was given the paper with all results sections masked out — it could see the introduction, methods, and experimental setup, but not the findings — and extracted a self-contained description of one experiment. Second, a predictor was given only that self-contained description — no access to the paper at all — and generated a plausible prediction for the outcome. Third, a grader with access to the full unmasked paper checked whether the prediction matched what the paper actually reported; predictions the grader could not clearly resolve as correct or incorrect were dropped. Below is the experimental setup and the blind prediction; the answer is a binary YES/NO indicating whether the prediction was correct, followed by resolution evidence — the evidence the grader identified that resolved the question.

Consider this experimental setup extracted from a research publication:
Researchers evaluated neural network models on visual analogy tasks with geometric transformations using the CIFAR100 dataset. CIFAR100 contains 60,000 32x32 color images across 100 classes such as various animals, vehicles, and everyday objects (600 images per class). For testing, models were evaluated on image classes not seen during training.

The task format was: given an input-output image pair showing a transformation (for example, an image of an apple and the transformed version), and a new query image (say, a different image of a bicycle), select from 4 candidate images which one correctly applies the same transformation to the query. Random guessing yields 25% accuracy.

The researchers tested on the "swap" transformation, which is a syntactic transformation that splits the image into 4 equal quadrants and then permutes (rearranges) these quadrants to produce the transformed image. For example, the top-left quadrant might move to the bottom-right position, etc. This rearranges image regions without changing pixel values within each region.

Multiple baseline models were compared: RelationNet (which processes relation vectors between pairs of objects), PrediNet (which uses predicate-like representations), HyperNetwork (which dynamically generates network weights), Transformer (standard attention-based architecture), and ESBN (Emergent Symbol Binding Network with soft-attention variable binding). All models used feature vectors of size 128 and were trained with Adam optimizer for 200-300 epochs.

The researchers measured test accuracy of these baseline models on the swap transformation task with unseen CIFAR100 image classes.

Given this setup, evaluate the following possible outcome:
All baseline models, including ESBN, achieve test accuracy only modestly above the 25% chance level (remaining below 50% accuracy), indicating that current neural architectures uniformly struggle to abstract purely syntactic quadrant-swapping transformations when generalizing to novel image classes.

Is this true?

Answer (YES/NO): NO